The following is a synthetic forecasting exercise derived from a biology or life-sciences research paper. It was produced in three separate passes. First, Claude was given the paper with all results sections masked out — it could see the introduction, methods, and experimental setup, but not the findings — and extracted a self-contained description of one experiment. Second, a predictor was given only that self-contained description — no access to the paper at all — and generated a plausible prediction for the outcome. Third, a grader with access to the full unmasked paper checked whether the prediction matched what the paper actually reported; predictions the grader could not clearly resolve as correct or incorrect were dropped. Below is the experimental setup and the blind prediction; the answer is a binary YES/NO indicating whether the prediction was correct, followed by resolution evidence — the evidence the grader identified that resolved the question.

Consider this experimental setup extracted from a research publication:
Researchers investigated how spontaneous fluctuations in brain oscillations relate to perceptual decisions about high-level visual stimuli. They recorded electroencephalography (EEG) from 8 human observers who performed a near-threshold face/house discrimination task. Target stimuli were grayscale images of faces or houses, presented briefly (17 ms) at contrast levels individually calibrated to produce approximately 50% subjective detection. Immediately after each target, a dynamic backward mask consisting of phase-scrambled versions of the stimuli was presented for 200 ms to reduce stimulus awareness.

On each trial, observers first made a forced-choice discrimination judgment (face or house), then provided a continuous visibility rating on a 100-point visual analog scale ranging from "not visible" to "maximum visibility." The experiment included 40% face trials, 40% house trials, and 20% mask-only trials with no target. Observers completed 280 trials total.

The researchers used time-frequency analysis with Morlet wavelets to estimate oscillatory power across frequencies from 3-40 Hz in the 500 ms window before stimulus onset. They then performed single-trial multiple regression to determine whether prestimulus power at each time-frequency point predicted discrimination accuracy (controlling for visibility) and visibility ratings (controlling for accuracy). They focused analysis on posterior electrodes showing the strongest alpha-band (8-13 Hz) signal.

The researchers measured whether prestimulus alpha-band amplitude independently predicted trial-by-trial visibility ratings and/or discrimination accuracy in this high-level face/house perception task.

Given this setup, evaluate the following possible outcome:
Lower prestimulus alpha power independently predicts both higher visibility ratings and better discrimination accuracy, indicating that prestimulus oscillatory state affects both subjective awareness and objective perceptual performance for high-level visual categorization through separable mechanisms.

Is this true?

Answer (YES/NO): NO